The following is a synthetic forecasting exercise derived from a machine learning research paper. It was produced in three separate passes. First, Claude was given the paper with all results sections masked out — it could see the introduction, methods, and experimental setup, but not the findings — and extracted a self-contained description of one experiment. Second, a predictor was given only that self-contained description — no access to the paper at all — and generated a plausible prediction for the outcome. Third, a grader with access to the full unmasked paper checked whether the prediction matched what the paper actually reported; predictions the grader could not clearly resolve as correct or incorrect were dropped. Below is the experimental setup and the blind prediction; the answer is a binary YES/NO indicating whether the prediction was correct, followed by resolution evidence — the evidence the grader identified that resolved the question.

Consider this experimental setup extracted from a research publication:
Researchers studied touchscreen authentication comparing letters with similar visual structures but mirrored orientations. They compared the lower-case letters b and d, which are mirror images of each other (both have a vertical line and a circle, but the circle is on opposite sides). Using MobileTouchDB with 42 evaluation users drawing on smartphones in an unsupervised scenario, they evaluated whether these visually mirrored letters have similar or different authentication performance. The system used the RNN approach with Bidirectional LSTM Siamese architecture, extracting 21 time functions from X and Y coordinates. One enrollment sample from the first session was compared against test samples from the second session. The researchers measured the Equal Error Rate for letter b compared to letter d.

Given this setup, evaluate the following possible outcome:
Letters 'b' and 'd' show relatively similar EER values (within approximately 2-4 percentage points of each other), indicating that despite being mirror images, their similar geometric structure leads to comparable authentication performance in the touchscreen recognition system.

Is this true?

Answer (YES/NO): YES